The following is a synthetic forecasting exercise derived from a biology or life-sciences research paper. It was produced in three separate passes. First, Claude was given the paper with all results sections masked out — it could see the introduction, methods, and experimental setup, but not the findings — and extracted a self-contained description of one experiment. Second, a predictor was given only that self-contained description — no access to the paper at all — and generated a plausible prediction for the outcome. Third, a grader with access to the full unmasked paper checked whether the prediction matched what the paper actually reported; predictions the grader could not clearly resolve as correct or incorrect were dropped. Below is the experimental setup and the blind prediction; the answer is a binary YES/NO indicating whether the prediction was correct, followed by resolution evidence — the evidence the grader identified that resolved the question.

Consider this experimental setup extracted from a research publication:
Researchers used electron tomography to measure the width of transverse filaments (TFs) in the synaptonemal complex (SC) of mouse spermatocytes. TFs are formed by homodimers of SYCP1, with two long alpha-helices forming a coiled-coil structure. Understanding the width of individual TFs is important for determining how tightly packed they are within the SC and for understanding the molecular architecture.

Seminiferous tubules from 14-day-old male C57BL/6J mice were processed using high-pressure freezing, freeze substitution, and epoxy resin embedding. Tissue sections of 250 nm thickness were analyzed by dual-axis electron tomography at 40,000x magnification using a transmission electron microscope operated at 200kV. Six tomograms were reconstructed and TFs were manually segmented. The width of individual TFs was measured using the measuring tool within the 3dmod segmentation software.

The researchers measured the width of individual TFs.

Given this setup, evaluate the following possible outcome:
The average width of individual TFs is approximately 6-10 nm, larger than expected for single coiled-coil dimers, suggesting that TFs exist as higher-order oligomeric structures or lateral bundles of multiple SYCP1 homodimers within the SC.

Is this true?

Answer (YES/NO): NO